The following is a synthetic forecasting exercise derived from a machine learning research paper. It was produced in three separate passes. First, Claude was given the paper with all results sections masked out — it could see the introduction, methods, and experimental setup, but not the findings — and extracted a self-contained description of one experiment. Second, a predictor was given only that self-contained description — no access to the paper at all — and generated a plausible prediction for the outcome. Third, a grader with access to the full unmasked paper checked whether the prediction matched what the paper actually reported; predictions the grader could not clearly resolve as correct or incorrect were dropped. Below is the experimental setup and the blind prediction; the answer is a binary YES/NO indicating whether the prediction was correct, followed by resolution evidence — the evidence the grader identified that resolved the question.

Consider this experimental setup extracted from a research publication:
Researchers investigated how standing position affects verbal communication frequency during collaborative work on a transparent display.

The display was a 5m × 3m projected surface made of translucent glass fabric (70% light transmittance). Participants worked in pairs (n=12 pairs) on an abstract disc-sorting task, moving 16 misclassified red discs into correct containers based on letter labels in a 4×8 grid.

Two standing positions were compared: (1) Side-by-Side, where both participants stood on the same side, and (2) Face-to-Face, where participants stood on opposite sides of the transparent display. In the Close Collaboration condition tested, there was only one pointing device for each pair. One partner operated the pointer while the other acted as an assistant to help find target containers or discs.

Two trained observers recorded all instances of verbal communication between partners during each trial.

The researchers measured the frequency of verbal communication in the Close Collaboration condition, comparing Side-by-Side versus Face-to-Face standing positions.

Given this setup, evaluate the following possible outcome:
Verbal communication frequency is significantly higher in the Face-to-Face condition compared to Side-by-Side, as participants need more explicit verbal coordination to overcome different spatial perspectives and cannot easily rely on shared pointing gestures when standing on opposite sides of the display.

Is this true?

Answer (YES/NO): NO